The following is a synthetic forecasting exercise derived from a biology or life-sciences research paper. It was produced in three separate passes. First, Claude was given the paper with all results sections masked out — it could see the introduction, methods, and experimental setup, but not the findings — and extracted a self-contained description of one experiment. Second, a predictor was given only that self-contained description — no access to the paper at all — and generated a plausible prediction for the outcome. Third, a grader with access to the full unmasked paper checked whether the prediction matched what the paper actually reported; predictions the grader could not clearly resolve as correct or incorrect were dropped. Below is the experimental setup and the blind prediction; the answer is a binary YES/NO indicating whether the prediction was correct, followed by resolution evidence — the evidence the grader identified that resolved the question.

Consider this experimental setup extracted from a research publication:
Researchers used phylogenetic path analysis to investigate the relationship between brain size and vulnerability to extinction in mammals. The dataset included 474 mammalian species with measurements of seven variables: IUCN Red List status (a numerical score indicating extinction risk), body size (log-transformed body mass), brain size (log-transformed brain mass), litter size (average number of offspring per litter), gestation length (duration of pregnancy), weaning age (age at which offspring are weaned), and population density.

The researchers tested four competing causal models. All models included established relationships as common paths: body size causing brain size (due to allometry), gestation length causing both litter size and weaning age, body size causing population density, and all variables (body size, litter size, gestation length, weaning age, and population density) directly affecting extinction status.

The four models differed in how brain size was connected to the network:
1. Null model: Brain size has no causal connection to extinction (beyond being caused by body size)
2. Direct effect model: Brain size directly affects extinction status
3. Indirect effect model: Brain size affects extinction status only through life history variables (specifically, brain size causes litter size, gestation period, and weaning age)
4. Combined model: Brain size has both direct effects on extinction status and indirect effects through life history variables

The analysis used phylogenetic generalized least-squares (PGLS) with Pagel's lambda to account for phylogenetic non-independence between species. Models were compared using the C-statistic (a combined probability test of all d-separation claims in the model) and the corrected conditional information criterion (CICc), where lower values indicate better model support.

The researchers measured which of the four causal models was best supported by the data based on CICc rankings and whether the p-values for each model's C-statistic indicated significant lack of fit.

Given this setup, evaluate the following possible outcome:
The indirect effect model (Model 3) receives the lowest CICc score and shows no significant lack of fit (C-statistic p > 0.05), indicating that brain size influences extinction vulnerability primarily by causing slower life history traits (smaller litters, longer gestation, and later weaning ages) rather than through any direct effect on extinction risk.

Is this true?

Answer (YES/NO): YES